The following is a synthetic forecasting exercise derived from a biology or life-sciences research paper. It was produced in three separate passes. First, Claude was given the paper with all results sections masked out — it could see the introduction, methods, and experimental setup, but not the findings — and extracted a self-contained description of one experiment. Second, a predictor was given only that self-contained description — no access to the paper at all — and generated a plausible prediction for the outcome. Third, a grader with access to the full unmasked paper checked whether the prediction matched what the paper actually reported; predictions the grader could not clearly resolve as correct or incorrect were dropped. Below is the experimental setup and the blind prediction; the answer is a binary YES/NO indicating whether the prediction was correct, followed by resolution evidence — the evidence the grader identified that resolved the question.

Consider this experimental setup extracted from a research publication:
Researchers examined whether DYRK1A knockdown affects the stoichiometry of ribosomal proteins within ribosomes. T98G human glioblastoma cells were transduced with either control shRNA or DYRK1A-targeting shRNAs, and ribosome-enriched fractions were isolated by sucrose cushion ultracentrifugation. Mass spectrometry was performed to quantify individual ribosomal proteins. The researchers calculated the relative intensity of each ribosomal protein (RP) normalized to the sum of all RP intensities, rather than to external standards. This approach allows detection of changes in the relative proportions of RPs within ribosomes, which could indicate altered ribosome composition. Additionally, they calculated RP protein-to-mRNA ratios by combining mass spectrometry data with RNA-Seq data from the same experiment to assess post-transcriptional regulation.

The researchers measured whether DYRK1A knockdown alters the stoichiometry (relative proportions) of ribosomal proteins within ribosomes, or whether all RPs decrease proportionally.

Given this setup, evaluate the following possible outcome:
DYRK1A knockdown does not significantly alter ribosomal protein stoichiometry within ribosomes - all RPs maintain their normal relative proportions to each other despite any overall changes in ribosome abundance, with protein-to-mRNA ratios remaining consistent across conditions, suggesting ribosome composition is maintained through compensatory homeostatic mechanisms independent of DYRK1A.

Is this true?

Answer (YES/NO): NO